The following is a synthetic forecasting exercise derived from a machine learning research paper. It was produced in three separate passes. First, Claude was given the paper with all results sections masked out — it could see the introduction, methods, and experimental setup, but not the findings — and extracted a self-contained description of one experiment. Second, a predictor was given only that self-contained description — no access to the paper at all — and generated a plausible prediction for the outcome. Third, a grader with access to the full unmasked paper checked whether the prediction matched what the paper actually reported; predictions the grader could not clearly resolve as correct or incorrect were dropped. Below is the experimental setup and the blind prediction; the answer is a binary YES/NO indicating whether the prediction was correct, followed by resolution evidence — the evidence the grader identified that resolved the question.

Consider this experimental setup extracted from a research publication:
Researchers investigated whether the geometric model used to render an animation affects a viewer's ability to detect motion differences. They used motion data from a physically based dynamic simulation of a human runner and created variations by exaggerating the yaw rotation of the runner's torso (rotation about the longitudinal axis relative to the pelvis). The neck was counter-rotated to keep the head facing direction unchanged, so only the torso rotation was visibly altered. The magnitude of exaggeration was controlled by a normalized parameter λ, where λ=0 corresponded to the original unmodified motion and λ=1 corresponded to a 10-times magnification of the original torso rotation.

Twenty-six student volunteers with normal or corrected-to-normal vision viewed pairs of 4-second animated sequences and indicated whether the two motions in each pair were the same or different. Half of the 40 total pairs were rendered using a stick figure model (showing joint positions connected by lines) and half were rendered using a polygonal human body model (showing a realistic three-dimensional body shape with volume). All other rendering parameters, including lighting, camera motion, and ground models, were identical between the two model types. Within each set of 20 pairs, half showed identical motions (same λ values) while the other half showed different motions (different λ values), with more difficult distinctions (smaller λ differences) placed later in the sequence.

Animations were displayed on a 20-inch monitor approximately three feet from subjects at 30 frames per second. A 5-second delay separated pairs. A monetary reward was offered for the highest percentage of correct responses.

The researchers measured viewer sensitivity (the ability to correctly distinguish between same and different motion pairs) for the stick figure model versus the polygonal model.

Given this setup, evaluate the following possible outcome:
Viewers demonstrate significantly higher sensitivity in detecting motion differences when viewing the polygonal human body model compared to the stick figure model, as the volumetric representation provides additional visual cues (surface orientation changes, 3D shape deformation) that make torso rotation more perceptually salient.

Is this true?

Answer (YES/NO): YES